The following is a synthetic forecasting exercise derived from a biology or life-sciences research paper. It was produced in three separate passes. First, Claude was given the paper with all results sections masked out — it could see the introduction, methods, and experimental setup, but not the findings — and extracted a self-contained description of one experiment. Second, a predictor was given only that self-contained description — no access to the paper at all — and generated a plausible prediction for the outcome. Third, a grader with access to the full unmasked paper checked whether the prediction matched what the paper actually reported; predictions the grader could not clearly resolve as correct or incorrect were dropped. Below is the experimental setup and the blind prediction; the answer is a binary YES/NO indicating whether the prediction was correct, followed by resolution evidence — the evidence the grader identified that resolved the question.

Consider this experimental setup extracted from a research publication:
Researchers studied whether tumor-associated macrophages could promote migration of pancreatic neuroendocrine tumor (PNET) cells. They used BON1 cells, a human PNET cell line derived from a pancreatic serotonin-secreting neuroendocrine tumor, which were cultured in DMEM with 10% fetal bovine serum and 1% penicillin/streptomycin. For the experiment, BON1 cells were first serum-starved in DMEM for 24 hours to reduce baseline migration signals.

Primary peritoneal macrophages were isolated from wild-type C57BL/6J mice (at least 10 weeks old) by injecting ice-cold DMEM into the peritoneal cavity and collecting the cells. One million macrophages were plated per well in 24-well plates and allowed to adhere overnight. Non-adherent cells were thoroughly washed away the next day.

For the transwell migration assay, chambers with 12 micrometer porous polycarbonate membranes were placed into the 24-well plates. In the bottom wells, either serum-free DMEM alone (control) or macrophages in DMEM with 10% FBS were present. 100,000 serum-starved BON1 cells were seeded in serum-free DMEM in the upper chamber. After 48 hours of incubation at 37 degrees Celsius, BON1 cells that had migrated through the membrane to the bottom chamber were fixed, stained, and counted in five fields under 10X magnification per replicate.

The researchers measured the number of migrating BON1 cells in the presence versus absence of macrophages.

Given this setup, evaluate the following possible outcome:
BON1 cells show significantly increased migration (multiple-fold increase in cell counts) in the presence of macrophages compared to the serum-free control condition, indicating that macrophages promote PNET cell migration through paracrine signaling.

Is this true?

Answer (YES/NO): NO